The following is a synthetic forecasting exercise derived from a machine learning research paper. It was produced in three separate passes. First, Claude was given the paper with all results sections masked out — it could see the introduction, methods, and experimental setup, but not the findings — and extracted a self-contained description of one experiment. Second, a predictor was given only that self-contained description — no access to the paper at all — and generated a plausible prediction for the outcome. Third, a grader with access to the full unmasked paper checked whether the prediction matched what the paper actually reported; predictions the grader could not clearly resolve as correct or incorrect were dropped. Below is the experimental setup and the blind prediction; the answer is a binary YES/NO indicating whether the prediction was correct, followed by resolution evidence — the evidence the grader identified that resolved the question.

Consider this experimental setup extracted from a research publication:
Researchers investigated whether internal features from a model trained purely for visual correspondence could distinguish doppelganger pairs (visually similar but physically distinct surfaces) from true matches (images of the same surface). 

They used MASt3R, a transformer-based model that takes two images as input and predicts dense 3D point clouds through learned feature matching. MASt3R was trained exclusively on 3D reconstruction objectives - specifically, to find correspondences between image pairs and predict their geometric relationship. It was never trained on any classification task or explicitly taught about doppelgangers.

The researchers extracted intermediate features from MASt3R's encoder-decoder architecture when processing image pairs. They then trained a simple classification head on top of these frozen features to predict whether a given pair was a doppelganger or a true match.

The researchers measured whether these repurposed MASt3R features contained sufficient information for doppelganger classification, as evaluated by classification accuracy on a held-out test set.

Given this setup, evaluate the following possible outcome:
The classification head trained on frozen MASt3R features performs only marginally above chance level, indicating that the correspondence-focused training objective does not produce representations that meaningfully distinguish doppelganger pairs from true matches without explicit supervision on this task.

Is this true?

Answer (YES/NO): NO